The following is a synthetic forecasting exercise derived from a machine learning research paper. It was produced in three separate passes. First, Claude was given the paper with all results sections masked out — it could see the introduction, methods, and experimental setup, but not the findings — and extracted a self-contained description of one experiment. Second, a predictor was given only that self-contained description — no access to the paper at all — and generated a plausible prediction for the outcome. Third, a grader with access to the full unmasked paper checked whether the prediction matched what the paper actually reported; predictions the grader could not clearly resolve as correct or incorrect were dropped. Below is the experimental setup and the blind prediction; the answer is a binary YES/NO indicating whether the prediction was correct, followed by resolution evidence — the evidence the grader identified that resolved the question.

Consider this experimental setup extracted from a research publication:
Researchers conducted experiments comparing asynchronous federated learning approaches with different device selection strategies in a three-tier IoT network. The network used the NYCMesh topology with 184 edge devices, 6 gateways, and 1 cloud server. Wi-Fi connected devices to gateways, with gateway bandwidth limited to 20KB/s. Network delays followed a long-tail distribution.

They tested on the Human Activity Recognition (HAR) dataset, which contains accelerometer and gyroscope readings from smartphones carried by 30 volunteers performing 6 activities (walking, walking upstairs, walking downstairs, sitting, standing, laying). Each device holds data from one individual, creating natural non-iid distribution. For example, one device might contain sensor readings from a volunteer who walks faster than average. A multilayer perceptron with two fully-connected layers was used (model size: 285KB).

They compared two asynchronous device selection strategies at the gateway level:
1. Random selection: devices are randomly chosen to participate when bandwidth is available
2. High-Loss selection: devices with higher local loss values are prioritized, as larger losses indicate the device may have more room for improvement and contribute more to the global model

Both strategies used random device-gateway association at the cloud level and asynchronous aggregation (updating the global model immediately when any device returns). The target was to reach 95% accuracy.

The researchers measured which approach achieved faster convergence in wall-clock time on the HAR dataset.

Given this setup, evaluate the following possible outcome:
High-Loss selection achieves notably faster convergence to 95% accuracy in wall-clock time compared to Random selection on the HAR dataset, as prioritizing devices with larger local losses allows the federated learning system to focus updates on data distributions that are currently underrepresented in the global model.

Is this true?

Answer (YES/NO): NO